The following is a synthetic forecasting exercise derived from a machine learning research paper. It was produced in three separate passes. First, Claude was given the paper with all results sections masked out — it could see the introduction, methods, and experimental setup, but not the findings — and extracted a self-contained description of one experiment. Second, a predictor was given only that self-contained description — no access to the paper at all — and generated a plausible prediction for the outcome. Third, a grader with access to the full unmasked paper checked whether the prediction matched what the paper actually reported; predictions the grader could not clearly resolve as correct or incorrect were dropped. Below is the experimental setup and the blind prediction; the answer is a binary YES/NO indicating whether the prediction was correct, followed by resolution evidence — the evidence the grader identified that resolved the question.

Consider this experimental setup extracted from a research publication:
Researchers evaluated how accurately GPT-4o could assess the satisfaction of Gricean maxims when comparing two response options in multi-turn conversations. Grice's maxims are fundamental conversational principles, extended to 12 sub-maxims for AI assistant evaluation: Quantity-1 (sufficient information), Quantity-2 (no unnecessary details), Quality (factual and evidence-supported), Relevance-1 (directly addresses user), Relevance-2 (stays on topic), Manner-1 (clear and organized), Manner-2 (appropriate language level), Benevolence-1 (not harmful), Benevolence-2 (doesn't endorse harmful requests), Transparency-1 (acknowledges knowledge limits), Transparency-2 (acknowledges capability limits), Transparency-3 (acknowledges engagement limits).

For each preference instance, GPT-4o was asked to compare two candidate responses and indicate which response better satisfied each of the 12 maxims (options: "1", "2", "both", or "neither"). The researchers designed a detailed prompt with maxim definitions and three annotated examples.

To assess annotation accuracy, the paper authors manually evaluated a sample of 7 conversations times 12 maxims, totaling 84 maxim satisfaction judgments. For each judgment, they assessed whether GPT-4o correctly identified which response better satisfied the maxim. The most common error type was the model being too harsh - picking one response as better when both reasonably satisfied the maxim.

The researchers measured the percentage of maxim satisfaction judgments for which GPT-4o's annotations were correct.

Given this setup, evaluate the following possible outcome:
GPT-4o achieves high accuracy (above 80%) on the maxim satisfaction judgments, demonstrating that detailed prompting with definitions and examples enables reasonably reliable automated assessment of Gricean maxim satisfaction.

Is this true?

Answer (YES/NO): YES